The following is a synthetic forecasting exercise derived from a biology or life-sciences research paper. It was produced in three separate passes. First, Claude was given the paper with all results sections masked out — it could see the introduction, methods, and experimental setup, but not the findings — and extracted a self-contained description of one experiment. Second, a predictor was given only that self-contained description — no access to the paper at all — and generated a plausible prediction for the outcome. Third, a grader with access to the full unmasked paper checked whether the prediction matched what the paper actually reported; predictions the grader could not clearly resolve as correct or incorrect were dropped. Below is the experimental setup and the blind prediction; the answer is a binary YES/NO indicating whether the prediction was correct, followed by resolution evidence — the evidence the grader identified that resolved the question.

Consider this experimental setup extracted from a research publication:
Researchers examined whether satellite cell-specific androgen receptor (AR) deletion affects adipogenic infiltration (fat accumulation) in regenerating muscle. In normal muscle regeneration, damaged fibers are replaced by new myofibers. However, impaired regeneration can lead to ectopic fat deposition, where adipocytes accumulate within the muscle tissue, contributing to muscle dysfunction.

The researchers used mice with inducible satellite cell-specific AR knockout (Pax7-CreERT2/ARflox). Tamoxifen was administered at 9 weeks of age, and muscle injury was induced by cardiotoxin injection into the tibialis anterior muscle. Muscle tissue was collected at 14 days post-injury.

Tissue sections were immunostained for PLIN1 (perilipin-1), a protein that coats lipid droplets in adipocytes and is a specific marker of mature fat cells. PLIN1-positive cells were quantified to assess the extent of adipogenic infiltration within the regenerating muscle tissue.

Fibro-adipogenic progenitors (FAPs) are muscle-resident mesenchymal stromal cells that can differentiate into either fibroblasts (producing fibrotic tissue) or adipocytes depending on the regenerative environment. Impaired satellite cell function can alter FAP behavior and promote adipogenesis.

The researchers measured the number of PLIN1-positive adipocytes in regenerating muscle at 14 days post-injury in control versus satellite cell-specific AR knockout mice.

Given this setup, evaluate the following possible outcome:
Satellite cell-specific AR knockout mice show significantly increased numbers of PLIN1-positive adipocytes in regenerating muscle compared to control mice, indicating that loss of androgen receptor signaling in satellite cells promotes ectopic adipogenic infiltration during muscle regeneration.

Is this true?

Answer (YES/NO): YES